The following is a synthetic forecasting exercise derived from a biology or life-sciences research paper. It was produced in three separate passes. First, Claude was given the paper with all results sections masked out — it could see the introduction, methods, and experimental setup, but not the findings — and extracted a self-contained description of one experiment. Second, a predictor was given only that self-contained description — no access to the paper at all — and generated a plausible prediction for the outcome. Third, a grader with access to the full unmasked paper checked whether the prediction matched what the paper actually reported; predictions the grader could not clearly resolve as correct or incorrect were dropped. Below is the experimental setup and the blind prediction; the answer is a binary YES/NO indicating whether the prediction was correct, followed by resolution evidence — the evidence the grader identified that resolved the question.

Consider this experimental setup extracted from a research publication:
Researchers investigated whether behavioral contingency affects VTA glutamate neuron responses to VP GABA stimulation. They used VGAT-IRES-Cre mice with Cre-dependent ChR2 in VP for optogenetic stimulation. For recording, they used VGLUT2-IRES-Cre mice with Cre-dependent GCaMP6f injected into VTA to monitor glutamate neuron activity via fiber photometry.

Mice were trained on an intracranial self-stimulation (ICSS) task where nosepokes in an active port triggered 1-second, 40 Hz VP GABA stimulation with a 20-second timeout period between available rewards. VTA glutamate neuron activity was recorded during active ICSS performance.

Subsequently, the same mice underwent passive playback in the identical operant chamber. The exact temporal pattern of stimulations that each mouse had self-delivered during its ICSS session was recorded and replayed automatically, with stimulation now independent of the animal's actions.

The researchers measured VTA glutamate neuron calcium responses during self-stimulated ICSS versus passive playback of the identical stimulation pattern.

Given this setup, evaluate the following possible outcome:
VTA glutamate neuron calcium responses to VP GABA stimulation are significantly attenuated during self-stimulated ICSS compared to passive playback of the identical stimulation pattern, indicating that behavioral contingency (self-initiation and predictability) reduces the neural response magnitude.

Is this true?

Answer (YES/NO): YES